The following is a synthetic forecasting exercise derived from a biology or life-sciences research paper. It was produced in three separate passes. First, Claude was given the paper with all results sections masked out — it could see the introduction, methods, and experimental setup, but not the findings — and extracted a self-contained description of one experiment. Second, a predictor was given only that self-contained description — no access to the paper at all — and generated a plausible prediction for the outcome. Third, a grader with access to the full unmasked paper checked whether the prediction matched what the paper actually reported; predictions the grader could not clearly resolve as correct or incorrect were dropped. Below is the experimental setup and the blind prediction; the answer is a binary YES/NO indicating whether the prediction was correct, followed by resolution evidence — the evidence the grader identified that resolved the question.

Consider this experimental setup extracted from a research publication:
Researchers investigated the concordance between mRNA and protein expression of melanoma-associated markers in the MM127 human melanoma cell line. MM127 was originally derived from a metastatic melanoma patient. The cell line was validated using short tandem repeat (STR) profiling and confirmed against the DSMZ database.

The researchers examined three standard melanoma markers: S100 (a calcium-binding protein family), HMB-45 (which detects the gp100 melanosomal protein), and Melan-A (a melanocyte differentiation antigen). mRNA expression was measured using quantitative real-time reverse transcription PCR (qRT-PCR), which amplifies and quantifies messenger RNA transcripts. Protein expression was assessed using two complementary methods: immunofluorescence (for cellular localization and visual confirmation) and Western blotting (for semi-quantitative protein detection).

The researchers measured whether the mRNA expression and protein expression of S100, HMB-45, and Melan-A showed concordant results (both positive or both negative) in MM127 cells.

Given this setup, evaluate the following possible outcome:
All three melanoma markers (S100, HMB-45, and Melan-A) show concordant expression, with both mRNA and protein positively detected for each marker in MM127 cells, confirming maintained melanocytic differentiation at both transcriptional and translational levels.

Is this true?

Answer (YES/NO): NO